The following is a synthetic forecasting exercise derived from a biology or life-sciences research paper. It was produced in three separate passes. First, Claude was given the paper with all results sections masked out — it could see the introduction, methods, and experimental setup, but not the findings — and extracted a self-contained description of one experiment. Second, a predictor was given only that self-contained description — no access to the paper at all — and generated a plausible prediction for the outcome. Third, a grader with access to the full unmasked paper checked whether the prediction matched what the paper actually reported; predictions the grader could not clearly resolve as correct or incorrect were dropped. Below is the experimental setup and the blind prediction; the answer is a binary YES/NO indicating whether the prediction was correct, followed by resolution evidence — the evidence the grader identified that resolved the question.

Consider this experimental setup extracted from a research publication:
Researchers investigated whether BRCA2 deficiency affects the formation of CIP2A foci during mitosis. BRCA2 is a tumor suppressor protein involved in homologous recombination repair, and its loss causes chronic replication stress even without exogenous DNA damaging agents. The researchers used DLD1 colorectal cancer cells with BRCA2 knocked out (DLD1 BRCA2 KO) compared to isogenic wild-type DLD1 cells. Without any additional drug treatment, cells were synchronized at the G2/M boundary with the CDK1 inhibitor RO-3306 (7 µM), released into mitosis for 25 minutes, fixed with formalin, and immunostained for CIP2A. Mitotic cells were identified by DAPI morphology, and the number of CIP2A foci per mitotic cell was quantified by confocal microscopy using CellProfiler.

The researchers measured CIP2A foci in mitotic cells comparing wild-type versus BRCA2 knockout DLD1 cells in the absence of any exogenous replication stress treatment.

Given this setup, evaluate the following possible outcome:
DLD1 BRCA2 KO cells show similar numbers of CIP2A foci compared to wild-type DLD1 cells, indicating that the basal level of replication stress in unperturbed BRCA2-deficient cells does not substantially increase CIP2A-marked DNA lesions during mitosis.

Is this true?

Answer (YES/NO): NO